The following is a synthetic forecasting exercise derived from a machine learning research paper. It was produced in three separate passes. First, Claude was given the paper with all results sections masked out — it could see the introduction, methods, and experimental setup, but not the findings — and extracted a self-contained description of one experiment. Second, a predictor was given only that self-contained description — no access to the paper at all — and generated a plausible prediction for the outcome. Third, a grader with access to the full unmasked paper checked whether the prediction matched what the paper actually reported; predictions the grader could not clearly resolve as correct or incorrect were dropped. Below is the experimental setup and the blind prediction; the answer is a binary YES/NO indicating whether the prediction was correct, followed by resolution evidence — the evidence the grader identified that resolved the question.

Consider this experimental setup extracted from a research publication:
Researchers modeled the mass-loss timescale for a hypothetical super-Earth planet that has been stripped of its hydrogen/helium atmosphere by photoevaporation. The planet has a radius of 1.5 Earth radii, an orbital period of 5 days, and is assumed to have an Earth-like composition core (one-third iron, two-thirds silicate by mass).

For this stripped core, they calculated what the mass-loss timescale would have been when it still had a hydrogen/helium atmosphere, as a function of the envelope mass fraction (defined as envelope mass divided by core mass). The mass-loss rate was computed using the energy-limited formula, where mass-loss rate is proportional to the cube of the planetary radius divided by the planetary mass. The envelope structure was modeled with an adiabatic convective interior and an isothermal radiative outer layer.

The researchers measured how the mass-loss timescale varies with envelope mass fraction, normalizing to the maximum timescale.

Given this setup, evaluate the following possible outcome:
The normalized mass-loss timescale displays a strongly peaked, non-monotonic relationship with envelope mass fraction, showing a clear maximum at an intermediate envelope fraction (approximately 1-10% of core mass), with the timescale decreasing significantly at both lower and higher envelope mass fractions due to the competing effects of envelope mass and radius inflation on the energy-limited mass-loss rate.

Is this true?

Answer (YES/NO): YES